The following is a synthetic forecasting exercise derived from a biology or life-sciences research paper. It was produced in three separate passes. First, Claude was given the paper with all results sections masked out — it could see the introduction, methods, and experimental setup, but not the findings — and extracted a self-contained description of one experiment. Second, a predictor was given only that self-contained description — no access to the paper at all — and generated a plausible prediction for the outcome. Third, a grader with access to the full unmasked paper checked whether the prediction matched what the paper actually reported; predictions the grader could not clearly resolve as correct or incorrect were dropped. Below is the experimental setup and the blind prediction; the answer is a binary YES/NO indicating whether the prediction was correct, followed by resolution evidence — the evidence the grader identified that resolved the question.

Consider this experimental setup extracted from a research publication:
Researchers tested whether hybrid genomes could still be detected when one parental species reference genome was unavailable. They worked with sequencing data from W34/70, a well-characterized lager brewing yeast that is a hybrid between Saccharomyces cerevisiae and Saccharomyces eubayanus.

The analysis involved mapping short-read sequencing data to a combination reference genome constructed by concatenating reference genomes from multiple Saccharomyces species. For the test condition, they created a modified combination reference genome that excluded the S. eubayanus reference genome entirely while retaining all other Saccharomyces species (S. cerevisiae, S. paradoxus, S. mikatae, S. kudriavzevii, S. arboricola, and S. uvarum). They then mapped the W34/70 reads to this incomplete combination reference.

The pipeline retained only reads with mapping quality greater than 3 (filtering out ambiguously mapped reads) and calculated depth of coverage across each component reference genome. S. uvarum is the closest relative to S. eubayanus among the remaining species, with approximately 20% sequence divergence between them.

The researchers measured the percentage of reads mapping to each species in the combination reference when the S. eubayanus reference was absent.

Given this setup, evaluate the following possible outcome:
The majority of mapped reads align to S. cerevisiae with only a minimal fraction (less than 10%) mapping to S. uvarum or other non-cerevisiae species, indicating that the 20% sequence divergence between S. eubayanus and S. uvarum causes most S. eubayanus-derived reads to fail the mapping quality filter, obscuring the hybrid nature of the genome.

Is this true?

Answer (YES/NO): NO